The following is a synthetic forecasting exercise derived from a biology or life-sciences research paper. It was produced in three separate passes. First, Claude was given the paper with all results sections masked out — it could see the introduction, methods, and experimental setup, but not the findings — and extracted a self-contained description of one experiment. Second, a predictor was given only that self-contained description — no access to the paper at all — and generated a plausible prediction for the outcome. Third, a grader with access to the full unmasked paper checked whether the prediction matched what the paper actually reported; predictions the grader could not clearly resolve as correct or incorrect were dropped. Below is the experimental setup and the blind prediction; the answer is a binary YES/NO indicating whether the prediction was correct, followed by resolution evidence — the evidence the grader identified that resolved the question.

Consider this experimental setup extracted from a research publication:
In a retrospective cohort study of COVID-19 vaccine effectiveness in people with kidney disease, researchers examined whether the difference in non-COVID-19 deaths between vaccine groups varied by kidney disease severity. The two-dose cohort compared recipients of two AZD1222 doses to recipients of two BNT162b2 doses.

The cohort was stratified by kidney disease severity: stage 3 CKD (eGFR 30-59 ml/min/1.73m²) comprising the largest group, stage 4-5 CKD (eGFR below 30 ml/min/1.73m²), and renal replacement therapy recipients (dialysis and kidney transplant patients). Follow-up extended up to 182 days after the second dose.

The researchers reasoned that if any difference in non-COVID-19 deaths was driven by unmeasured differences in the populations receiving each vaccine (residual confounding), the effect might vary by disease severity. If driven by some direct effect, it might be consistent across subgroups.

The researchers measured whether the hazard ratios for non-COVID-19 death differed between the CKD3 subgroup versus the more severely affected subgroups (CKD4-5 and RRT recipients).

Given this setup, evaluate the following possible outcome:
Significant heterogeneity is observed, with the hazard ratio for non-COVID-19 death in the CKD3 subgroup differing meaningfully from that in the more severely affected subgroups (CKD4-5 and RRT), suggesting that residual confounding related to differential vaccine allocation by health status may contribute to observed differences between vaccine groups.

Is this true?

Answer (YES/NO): YES